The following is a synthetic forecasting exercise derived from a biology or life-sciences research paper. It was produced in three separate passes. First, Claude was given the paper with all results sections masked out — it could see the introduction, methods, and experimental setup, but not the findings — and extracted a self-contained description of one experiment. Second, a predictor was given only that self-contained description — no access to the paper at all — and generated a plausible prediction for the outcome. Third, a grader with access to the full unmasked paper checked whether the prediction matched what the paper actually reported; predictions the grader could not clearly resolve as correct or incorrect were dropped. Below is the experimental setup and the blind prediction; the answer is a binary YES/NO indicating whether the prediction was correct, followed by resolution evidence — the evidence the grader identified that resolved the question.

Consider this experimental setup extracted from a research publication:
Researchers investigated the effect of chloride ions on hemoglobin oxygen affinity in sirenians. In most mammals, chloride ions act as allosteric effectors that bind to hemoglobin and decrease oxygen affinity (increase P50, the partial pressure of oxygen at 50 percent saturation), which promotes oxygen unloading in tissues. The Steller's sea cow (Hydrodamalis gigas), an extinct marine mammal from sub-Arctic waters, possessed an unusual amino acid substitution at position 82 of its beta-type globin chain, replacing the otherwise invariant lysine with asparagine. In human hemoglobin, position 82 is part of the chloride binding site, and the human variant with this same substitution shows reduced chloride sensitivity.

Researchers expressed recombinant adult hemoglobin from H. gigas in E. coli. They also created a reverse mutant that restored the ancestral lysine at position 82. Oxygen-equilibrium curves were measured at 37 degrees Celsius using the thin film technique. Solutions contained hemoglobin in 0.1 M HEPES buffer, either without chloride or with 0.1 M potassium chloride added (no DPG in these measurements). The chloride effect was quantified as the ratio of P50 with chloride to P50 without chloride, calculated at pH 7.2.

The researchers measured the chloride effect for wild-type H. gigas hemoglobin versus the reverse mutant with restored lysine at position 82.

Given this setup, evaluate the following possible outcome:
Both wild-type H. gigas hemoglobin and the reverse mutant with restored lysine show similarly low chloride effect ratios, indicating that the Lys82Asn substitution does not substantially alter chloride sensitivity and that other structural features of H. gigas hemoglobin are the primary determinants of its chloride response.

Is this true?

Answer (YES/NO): NO